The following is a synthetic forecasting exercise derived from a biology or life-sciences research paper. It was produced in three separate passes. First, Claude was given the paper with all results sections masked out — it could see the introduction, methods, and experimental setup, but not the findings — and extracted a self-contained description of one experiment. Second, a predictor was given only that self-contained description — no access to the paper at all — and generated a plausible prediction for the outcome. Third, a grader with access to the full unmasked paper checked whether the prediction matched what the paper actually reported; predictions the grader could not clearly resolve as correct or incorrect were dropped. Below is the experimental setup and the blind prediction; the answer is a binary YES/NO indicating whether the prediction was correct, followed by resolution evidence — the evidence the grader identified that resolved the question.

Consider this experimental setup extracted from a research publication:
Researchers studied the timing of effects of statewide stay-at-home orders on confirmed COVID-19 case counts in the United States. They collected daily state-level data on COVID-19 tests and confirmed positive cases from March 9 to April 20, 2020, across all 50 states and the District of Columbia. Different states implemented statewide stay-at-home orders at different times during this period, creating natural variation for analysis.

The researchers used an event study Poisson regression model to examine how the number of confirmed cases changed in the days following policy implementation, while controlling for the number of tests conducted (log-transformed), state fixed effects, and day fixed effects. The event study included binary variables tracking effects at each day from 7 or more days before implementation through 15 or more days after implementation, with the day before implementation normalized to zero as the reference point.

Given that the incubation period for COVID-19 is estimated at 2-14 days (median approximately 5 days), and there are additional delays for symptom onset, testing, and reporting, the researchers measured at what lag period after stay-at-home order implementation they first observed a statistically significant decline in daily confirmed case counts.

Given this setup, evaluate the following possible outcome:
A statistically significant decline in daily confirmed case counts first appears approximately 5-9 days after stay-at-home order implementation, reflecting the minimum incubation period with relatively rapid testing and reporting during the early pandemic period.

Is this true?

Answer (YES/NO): NO